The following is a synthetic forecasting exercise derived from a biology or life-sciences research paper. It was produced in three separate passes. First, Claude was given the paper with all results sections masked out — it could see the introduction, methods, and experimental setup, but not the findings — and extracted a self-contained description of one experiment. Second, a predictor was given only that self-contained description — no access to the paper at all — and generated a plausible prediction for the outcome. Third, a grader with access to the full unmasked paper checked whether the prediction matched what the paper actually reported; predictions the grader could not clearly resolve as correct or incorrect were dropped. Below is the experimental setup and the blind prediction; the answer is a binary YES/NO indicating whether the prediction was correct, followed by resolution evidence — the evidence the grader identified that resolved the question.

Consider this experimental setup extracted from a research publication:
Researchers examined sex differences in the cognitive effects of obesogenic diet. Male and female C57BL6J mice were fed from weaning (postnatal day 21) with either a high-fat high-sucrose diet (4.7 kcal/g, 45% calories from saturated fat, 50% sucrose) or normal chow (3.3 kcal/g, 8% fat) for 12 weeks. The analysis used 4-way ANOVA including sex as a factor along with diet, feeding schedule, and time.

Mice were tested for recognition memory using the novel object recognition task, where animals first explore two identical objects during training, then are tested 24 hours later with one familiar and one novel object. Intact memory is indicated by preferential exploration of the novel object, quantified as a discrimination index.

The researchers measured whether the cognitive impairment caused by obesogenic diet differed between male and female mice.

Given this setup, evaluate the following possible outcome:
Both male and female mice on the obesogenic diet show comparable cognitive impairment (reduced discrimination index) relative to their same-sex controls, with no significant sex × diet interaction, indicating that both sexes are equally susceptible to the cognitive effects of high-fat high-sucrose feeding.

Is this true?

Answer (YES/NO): YES